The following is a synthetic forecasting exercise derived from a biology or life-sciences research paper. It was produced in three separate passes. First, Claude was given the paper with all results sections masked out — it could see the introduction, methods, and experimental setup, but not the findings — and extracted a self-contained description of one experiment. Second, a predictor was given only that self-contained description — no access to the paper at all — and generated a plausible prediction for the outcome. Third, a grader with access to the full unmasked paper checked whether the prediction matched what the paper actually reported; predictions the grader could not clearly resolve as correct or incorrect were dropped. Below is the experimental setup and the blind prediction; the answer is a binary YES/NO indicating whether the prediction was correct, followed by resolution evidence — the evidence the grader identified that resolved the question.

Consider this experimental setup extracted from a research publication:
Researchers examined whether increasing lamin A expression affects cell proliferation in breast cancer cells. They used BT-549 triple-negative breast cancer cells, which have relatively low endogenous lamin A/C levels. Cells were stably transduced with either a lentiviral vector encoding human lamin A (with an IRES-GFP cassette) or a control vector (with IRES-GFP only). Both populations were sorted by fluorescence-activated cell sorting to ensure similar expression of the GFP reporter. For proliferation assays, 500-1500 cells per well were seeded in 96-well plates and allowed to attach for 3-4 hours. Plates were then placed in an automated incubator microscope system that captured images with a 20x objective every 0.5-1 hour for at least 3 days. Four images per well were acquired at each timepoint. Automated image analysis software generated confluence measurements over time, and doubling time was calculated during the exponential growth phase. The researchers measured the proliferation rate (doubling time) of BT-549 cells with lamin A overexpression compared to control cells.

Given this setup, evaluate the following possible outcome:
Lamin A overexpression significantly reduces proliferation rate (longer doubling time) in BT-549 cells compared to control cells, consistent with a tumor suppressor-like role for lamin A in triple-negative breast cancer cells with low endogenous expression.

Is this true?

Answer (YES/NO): YES